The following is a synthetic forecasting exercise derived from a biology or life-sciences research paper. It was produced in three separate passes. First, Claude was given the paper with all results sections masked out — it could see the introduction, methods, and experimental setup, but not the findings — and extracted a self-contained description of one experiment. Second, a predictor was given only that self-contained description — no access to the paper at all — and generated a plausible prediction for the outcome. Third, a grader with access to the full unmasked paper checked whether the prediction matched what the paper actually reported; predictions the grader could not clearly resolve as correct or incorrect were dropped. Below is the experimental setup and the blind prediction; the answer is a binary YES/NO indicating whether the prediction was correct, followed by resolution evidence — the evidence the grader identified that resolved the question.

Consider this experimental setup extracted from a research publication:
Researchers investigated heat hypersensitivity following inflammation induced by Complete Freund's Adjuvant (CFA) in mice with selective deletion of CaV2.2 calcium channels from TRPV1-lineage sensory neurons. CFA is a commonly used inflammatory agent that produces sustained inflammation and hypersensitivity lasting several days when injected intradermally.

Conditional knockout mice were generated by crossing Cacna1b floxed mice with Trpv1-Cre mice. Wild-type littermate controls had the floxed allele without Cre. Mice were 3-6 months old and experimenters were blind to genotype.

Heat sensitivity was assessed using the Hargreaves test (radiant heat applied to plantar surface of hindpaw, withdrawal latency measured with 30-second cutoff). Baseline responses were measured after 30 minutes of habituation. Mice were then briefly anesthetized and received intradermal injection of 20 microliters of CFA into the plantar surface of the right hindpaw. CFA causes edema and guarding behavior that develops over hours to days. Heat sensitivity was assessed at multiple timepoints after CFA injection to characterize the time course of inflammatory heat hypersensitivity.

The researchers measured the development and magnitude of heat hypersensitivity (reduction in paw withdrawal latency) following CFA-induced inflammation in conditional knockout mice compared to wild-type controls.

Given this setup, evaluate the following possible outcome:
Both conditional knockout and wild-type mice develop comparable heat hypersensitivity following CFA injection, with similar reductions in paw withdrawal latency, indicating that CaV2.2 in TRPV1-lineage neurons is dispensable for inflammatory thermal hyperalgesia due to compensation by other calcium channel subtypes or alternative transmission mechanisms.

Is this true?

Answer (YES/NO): NO